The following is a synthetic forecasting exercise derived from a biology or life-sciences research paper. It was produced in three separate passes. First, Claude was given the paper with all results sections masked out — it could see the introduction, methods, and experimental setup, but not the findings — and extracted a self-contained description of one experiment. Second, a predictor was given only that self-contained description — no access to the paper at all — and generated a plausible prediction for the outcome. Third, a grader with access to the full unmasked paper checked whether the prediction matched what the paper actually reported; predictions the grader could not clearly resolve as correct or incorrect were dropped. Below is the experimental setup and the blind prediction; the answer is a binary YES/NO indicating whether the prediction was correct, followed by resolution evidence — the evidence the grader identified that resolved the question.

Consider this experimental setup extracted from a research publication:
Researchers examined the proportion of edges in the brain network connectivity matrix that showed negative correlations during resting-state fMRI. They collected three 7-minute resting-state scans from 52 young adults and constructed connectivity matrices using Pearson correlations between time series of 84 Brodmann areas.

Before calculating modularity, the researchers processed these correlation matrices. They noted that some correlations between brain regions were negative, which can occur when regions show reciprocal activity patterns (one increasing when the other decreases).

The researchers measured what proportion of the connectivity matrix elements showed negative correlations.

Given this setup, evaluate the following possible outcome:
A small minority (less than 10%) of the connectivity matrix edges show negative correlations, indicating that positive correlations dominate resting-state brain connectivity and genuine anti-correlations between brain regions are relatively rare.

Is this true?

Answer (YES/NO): YES